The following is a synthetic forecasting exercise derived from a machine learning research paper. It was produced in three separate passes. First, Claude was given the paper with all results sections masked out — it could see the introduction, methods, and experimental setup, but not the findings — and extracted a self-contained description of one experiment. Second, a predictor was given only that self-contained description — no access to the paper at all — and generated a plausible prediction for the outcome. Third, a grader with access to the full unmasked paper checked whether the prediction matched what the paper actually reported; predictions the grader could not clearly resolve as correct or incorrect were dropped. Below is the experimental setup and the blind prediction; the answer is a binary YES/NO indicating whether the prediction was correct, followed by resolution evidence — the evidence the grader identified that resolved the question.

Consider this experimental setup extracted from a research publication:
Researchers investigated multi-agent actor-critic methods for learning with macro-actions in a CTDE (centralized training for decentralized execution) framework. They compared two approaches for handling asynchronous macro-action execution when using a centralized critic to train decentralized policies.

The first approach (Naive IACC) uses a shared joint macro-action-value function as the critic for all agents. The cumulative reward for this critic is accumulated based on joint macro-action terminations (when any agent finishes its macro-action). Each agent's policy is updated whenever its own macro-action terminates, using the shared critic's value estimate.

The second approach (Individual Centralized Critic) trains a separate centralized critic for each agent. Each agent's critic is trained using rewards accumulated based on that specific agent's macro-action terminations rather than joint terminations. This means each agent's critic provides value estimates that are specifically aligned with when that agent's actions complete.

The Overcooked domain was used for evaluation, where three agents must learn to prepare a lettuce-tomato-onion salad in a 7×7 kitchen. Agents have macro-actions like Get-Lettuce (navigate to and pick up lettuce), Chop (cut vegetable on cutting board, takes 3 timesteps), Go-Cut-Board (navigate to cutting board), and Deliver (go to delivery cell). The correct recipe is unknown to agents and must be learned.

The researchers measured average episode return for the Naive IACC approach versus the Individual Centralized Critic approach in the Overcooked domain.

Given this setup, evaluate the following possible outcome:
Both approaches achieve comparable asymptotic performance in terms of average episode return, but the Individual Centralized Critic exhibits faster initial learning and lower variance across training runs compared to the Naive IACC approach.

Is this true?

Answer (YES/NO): NO